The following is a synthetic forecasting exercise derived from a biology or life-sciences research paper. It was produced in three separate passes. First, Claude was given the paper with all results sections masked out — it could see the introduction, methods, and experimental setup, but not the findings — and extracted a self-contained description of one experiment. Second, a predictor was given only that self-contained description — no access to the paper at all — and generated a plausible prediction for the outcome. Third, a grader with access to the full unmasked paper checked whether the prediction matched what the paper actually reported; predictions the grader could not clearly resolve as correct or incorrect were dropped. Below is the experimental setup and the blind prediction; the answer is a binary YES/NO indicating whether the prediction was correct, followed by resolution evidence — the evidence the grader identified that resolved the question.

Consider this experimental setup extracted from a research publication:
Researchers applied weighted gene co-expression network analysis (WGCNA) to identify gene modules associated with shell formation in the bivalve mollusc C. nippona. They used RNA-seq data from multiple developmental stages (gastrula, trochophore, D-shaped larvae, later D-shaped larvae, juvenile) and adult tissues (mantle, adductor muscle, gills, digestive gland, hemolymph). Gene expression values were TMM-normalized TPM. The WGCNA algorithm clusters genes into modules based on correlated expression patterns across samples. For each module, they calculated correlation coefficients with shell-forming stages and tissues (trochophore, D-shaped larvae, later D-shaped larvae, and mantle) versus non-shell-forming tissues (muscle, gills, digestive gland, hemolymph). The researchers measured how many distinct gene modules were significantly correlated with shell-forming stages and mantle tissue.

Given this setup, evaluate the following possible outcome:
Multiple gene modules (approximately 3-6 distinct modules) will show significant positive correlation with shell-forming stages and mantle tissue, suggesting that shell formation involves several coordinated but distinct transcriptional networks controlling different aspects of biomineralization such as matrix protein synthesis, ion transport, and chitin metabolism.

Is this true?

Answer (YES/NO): NO